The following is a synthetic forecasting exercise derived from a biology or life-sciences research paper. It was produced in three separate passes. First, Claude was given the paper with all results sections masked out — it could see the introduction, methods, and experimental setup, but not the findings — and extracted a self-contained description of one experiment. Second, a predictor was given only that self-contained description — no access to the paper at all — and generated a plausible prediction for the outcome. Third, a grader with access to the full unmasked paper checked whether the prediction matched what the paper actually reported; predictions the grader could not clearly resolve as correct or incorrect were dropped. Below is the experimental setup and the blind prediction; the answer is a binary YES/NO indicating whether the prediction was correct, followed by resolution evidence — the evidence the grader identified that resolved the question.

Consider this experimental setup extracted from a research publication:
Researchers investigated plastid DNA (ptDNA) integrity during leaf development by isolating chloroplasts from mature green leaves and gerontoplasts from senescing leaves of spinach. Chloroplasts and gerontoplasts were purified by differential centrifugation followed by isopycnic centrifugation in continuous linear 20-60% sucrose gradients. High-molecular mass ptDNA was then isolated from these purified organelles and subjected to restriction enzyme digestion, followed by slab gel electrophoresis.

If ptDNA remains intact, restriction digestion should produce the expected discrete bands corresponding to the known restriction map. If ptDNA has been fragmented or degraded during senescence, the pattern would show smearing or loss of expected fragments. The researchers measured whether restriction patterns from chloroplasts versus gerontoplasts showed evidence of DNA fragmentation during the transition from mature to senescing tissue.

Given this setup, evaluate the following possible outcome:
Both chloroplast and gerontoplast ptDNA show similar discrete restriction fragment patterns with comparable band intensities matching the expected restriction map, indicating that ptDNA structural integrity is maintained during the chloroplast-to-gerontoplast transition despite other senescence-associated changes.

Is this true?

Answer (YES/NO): YES